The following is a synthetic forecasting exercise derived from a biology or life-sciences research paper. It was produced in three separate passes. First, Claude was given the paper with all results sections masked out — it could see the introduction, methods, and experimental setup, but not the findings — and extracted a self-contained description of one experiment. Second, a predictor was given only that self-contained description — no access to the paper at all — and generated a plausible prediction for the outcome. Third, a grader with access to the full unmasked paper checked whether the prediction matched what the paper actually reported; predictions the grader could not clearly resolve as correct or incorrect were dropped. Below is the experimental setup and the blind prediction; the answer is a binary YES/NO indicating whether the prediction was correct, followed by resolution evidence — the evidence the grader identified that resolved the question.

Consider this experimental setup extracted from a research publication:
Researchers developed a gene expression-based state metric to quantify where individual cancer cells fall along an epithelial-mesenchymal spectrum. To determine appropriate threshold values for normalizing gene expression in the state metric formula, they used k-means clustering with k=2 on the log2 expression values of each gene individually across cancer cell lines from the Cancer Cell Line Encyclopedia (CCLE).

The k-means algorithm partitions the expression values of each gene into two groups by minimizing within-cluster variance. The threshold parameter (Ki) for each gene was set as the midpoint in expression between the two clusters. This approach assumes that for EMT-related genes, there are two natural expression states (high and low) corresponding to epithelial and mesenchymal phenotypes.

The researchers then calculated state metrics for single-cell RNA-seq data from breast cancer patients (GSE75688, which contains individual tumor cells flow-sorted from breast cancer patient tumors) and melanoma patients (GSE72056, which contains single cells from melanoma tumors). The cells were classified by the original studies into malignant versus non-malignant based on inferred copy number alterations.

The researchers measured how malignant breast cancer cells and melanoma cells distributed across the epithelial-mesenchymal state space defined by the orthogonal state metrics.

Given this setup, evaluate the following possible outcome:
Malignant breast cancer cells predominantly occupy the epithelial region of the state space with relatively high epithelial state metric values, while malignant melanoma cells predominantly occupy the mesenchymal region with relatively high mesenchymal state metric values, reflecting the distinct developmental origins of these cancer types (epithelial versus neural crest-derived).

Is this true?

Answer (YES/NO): NO